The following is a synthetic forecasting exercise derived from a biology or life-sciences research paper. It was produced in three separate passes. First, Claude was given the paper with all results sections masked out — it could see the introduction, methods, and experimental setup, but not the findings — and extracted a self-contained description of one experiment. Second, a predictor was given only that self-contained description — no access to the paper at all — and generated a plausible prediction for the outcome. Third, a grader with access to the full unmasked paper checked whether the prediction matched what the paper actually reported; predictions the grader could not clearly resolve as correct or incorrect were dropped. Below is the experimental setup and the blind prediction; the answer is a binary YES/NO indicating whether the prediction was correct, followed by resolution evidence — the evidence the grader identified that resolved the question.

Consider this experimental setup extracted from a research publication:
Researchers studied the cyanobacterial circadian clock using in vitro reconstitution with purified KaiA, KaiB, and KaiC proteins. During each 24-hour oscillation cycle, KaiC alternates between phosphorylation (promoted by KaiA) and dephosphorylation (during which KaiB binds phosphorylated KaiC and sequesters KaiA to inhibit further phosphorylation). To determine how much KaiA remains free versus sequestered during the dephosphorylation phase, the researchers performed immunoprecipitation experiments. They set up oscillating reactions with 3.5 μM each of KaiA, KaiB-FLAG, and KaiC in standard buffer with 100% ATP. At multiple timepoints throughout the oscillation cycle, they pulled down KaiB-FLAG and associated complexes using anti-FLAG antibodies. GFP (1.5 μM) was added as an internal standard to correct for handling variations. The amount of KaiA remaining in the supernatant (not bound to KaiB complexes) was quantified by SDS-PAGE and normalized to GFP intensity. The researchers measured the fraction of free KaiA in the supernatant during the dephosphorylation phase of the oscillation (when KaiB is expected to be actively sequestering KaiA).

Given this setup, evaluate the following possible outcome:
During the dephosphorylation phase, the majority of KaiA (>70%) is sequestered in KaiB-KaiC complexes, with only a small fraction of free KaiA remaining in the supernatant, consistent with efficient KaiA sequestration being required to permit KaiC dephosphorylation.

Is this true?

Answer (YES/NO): NO